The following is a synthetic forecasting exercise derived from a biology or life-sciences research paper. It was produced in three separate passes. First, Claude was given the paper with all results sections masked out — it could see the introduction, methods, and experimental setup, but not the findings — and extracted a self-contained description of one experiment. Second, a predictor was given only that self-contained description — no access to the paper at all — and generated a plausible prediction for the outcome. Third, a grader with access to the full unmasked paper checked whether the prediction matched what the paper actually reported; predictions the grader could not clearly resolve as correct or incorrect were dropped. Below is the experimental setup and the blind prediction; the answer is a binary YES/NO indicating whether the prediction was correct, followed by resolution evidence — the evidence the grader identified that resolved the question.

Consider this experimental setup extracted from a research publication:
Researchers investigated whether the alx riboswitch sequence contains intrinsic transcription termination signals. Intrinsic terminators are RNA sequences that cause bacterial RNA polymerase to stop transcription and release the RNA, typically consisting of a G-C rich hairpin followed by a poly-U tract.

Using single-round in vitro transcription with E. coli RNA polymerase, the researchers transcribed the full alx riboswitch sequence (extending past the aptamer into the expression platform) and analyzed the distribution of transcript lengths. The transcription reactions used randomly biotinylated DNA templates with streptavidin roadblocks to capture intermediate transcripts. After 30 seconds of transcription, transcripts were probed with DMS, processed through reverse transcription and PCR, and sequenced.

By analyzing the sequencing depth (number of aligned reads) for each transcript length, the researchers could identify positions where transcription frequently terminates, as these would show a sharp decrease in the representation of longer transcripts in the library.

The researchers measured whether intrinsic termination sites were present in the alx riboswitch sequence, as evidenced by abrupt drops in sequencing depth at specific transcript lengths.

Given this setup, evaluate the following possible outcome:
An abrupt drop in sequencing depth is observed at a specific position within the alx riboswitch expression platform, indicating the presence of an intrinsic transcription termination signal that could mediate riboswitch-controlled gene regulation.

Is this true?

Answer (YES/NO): YES